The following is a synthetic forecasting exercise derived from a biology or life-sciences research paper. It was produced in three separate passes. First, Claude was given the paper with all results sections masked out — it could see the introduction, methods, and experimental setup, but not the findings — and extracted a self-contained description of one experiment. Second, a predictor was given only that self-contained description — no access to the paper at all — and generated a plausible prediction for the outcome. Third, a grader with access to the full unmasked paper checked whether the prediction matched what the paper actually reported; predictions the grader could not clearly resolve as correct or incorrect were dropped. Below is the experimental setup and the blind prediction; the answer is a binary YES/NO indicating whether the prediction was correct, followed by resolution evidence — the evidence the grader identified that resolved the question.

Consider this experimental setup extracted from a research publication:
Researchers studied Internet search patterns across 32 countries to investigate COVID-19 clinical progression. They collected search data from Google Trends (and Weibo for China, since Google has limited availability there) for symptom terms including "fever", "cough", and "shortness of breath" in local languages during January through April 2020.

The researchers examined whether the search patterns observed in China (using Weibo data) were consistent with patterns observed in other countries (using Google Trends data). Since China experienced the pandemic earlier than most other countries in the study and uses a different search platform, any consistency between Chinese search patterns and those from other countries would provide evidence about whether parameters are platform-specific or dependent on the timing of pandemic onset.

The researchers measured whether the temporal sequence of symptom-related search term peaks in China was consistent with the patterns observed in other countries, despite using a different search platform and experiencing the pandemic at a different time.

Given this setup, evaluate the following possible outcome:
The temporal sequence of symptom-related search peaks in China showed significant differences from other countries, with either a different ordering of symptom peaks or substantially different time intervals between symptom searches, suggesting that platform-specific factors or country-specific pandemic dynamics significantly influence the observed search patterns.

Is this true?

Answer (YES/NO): NO